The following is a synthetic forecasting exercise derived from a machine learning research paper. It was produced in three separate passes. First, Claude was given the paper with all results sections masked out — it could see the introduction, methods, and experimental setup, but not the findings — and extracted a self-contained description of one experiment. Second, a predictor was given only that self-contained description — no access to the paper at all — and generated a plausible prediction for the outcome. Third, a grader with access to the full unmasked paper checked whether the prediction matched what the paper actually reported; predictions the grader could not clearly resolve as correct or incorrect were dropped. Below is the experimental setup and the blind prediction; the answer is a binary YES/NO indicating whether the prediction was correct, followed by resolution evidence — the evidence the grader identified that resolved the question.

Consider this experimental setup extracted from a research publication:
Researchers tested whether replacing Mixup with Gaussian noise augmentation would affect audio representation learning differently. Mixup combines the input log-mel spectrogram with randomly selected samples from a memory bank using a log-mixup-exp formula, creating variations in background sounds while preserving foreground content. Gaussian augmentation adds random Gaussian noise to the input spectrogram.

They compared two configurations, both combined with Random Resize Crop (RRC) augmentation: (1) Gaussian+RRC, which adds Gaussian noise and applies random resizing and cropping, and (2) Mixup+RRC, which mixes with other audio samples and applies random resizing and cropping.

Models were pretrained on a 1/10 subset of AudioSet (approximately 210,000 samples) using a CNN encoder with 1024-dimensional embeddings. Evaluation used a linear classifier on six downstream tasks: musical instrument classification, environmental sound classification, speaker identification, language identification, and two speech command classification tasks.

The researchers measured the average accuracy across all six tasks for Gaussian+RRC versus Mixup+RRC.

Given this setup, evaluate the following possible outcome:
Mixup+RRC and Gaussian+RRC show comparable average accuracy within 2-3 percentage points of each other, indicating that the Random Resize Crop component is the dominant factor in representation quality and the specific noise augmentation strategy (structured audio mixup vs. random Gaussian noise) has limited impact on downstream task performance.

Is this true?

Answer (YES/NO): NO